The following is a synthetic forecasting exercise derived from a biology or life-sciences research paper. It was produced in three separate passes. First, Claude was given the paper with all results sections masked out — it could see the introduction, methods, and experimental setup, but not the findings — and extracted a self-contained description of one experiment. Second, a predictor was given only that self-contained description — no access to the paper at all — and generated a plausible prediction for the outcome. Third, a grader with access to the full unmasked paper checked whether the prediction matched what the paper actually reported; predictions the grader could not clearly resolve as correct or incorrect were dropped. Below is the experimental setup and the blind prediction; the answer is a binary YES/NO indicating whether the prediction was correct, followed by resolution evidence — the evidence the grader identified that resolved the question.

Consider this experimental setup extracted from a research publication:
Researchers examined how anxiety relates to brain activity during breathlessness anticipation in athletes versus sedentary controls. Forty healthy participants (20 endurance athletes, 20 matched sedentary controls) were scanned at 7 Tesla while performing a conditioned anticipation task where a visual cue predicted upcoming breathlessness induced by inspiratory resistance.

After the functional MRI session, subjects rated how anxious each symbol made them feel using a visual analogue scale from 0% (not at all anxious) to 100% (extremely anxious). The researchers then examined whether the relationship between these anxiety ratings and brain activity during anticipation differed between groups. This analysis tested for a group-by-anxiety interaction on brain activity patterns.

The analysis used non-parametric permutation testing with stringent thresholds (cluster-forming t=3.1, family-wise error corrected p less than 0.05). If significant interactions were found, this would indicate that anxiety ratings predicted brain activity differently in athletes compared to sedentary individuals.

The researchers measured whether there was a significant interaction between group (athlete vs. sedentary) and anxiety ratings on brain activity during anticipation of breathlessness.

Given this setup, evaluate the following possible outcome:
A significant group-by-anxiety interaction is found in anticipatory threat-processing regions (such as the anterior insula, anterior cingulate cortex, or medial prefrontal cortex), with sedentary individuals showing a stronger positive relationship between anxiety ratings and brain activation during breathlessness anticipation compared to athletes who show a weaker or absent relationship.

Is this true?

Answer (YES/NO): NO